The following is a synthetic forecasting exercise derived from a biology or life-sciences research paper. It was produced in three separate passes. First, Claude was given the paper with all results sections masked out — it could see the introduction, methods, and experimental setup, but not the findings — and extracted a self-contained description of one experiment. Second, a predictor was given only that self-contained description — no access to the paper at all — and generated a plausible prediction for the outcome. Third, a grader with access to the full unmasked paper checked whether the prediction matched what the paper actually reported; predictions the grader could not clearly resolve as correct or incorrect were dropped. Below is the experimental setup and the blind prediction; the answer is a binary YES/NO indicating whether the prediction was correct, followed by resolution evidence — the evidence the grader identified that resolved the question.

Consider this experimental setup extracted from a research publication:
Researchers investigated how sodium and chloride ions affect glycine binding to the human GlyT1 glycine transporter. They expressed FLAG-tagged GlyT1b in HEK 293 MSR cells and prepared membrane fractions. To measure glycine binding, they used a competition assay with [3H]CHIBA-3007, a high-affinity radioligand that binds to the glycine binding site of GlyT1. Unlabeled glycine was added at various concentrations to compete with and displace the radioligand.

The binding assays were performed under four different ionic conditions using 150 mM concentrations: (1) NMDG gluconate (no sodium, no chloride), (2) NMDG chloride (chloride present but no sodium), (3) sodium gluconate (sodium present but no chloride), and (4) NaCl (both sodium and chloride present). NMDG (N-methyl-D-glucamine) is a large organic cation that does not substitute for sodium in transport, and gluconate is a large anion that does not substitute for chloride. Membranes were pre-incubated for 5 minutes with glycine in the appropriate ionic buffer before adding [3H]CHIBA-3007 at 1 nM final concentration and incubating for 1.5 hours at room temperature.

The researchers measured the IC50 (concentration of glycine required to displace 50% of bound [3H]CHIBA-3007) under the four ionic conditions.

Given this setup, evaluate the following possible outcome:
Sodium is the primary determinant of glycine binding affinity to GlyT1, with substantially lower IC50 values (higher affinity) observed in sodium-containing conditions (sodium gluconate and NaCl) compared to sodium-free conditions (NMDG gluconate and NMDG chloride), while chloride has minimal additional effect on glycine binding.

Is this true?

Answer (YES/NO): NO